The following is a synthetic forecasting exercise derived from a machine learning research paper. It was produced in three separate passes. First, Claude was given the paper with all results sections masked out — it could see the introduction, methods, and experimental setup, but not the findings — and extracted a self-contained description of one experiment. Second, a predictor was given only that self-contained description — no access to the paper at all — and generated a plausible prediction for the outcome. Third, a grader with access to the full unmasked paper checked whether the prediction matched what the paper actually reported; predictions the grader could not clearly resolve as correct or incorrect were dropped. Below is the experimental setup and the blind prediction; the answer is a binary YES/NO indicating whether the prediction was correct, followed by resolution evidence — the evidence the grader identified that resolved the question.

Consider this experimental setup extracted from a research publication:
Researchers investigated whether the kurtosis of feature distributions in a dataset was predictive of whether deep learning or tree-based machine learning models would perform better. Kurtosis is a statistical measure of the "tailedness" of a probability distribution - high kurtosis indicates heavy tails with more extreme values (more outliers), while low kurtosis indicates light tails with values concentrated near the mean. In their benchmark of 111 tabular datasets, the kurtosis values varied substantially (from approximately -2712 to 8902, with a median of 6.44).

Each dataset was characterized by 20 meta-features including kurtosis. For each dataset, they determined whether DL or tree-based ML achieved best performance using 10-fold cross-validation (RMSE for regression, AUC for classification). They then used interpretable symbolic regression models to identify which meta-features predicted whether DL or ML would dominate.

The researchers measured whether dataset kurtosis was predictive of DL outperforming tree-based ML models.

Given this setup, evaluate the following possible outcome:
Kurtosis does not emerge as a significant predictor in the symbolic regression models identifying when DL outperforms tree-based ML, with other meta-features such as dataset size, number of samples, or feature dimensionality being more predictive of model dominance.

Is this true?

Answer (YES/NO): NO